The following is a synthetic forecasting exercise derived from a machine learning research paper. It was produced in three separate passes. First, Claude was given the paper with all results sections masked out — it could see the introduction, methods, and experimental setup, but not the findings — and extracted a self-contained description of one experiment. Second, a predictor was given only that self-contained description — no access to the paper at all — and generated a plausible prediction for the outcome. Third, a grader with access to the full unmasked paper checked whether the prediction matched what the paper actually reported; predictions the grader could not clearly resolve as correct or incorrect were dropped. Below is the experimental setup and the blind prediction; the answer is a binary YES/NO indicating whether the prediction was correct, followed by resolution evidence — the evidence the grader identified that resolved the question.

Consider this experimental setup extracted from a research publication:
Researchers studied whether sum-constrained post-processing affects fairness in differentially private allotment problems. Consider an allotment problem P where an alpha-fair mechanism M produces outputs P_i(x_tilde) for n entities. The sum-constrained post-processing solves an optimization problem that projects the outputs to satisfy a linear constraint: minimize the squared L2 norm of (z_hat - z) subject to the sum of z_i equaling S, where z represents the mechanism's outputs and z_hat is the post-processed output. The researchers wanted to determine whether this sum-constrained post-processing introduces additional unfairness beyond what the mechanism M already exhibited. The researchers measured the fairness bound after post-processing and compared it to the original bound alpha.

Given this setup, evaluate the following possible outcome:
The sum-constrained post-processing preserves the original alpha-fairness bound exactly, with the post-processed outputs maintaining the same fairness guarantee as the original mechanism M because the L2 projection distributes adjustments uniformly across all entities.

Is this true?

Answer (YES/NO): YES